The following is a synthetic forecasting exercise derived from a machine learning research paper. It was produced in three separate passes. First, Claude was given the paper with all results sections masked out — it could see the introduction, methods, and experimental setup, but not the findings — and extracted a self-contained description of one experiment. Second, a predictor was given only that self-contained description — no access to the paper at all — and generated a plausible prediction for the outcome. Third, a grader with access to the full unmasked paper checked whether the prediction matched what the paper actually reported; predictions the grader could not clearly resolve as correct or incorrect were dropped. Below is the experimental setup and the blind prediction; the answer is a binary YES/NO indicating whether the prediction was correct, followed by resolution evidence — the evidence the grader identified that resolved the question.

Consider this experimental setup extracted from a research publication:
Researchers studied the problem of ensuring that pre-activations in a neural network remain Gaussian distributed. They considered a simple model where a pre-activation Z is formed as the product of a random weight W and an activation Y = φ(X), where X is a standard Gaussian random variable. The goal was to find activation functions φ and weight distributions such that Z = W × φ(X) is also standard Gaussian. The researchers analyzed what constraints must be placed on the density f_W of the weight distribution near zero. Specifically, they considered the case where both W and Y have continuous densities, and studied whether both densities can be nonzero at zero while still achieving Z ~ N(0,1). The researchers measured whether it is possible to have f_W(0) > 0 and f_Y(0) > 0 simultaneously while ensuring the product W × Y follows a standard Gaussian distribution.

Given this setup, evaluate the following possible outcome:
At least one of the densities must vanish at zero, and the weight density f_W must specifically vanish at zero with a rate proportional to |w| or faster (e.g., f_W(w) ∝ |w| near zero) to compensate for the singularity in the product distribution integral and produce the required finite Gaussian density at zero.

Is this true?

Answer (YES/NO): NO